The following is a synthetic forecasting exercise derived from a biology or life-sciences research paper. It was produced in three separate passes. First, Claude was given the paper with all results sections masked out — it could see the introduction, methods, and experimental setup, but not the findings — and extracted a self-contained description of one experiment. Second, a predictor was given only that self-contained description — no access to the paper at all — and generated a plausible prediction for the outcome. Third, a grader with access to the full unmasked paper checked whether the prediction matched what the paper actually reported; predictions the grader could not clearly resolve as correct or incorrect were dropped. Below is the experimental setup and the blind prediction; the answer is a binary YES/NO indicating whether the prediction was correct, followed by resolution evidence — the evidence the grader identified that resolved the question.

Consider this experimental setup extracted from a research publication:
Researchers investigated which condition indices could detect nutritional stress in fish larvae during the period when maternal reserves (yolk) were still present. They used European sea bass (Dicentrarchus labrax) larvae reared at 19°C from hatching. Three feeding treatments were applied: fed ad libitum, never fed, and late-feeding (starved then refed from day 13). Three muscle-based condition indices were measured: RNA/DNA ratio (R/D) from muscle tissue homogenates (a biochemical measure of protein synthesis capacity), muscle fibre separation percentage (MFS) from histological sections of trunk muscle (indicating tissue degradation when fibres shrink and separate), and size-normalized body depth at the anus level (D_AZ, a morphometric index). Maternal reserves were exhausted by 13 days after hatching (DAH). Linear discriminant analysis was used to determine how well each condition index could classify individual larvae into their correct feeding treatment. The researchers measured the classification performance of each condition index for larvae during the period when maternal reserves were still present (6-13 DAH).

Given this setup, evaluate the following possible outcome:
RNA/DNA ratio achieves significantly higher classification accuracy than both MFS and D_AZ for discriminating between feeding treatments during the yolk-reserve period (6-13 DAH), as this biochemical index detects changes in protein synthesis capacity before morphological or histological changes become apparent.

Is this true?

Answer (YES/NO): YES